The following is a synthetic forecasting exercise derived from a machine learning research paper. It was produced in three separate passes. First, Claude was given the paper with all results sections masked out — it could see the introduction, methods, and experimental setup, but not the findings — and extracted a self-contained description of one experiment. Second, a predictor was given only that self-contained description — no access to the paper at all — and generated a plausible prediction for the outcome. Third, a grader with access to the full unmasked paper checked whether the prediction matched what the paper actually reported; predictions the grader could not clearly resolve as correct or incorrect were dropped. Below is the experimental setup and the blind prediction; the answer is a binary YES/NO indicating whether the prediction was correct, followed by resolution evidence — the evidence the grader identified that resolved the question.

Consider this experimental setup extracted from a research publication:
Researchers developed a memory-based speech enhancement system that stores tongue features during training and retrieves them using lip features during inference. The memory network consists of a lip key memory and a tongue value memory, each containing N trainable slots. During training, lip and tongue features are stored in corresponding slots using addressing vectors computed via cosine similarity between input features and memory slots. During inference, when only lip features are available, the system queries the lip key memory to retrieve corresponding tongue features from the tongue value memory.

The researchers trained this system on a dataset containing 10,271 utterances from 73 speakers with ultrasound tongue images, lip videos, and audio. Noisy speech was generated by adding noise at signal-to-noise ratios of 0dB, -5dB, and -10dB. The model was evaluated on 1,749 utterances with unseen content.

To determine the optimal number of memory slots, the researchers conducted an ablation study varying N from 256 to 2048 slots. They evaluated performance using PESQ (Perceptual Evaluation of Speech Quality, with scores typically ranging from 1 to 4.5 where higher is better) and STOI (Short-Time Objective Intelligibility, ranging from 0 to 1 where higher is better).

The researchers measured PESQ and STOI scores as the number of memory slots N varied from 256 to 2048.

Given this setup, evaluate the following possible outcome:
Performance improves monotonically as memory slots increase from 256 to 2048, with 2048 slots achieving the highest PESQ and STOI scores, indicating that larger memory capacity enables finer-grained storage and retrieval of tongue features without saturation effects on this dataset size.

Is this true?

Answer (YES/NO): NO